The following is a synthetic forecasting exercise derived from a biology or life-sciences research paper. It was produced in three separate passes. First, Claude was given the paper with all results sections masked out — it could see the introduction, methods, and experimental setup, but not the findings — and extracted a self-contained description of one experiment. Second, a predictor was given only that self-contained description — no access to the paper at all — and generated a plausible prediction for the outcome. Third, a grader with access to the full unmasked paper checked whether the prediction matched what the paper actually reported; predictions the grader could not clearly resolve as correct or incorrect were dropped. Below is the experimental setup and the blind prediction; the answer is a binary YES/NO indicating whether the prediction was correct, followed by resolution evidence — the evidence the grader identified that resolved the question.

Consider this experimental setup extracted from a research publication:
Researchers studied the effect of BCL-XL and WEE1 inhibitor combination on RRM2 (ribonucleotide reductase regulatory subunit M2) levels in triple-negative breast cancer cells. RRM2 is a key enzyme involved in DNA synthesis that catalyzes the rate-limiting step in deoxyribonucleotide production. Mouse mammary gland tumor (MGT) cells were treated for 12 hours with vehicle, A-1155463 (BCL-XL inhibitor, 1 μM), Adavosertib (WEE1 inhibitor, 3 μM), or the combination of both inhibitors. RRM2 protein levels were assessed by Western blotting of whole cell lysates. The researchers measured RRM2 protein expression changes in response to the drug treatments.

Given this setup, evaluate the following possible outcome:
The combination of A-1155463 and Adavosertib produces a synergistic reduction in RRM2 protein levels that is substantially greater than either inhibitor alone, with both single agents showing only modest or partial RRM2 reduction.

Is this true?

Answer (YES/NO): NO